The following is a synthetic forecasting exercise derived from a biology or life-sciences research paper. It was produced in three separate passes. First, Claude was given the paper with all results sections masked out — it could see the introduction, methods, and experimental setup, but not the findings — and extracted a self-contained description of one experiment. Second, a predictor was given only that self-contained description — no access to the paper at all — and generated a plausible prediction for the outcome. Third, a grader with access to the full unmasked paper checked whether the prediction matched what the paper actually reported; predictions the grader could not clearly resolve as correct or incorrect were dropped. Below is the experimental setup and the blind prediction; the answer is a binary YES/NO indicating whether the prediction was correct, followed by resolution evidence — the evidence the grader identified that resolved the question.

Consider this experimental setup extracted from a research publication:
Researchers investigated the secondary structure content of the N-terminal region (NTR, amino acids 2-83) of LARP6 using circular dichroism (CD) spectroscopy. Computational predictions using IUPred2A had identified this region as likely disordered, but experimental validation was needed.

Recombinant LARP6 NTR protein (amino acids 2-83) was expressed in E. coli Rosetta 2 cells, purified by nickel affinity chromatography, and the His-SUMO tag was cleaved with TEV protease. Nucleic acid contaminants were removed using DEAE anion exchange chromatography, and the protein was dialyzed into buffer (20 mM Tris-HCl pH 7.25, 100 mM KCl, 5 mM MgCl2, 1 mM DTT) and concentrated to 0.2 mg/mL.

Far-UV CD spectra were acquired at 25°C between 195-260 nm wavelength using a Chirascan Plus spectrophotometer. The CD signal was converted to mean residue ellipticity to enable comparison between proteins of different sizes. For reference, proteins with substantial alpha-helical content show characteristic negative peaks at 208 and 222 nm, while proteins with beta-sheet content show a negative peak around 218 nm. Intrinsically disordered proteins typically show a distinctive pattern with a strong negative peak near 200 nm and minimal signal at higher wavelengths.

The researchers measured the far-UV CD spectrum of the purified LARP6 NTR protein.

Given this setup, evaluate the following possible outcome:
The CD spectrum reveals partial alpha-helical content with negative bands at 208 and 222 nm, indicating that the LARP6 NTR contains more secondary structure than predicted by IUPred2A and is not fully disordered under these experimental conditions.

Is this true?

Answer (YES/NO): NO